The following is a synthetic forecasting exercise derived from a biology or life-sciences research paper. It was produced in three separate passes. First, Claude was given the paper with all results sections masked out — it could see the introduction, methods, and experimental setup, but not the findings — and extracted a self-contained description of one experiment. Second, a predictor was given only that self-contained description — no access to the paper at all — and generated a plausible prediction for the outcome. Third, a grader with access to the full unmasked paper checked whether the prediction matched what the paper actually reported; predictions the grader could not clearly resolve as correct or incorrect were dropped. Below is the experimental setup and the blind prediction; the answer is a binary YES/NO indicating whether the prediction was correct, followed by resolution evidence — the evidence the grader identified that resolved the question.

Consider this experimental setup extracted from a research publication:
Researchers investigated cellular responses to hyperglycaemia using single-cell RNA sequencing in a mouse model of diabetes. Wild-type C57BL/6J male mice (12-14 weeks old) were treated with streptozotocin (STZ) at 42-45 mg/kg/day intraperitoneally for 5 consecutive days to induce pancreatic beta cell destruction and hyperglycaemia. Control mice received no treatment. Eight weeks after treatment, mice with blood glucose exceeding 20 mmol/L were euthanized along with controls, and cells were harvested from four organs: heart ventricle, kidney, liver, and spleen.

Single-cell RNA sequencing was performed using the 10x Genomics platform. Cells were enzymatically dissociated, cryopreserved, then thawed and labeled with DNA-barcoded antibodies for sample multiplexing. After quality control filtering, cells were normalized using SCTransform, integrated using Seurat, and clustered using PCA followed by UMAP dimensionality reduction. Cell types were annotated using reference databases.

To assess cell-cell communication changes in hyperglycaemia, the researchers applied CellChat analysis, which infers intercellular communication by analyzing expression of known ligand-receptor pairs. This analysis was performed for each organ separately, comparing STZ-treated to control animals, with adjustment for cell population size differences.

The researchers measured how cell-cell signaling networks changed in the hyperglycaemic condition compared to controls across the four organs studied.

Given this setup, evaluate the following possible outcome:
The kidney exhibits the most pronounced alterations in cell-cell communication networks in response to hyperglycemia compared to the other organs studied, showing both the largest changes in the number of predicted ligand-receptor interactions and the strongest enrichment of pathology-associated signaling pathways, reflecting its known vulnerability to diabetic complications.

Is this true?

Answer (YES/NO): NO